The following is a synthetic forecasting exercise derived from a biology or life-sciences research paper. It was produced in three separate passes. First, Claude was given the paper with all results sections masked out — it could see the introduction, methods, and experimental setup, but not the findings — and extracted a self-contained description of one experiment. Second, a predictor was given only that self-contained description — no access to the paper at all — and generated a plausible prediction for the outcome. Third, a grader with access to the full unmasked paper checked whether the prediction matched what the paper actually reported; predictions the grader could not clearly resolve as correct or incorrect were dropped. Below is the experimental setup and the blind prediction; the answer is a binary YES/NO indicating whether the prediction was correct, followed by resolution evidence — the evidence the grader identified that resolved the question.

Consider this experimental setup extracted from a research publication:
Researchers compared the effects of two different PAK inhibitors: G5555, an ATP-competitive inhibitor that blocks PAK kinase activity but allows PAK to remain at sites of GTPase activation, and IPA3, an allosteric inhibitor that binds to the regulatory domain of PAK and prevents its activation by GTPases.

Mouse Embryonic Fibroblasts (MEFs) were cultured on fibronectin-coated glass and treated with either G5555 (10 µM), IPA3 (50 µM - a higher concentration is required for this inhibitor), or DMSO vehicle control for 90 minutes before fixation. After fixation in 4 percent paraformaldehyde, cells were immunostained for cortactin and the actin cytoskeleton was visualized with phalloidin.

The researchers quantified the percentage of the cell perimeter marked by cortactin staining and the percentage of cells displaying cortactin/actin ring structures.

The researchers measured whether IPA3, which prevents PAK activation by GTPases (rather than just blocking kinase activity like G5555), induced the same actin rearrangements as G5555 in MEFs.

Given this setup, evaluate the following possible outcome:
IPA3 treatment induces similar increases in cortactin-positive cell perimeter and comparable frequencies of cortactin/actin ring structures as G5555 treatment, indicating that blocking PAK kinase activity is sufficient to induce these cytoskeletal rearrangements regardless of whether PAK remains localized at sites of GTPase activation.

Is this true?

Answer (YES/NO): NO